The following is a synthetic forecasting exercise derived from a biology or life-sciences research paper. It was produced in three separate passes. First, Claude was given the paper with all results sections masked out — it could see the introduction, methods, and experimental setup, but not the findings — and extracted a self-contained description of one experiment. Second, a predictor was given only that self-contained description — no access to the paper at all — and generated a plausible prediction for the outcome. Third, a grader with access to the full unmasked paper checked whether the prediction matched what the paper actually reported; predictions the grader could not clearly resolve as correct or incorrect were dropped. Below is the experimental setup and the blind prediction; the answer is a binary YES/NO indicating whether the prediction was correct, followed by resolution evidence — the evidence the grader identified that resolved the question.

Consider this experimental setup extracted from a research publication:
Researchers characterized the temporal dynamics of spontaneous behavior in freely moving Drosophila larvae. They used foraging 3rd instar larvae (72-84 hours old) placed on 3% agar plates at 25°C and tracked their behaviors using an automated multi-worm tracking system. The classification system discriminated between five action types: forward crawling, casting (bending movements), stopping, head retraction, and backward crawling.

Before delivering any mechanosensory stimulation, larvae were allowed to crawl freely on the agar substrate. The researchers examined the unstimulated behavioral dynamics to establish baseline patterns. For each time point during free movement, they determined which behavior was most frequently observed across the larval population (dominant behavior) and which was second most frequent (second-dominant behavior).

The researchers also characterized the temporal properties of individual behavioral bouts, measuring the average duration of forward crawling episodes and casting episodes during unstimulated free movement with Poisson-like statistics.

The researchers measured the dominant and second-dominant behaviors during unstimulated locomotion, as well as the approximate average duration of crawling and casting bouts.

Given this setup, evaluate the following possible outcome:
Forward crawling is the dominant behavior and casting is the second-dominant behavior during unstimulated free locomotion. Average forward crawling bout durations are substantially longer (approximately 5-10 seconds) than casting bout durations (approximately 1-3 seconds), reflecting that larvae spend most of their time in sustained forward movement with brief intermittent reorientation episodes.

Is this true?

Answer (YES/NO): YES